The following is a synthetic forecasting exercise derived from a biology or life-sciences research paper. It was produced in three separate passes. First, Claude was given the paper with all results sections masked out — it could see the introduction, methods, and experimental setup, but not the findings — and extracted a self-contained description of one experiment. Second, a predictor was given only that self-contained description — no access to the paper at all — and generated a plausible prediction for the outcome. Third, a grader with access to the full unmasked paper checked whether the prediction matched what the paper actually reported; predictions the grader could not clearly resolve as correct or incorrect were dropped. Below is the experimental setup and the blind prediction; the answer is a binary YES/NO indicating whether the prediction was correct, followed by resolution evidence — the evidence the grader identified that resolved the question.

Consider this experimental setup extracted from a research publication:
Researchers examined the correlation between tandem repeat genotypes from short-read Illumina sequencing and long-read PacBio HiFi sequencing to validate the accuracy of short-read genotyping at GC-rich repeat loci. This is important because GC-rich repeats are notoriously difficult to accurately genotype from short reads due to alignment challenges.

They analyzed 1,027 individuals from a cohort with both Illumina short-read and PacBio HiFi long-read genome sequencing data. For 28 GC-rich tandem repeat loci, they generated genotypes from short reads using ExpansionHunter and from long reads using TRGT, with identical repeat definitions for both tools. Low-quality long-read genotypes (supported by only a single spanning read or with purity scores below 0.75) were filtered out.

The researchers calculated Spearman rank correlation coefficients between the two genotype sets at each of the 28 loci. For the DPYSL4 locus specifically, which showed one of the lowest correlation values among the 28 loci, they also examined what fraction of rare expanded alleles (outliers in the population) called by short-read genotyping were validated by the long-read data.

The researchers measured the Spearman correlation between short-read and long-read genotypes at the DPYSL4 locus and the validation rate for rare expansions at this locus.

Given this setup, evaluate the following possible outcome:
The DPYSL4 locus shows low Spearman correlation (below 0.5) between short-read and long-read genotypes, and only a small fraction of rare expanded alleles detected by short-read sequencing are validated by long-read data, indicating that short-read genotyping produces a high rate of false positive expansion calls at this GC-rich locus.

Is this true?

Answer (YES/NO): NO